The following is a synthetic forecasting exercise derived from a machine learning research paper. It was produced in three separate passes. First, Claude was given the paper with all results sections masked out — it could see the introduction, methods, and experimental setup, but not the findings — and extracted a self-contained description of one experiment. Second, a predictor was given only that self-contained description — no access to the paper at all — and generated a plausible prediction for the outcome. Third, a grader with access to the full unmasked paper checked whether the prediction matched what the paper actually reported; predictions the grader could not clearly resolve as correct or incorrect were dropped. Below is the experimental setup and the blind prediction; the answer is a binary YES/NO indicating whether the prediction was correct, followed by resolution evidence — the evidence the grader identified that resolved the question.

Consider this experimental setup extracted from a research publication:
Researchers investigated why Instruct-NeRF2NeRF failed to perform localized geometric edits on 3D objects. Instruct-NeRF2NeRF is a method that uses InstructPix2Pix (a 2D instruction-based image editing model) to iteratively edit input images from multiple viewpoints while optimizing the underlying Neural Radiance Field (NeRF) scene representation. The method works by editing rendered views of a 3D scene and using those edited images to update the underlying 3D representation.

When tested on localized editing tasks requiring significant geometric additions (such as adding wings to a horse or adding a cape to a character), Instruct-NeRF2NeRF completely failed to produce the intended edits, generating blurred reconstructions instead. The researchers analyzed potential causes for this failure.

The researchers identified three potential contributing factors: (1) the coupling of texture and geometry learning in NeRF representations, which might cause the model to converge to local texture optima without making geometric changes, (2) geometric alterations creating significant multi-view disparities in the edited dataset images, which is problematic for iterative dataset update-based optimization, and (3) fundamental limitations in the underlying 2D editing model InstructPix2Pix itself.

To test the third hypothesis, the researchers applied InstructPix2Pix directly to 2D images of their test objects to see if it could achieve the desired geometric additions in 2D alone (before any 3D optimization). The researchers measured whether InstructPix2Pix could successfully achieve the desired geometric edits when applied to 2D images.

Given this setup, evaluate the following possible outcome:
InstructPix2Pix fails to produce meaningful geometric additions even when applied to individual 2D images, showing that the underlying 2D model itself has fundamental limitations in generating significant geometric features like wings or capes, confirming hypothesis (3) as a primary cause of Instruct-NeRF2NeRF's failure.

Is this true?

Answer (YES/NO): YES